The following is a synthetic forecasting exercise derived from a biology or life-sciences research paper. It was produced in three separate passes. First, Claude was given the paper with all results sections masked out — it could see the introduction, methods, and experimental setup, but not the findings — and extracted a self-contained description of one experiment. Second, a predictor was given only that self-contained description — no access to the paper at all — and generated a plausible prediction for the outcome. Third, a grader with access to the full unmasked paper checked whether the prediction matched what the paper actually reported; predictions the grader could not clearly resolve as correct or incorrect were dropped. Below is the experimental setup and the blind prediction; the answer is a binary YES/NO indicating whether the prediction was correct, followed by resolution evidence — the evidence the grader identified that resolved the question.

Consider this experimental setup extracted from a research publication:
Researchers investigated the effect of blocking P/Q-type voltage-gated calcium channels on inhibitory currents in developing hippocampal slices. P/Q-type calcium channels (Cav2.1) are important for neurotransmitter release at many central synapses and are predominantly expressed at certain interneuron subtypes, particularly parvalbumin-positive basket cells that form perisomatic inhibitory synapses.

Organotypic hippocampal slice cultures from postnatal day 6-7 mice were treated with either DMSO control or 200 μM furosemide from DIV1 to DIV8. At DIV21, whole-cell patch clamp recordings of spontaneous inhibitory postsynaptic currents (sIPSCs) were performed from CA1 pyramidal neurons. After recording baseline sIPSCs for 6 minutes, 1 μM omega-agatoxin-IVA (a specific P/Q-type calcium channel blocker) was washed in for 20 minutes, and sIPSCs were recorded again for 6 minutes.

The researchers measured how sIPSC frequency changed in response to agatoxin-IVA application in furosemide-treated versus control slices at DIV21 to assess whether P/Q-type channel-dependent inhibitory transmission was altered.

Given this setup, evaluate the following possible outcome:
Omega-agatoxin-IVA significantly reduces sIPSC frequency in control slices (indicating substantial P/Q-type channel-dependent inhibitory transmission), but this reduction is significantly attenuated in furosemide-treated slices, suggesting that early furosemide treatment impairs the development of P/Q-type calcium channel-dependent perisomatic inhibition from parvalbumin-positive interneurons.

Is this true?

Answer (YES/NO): NO